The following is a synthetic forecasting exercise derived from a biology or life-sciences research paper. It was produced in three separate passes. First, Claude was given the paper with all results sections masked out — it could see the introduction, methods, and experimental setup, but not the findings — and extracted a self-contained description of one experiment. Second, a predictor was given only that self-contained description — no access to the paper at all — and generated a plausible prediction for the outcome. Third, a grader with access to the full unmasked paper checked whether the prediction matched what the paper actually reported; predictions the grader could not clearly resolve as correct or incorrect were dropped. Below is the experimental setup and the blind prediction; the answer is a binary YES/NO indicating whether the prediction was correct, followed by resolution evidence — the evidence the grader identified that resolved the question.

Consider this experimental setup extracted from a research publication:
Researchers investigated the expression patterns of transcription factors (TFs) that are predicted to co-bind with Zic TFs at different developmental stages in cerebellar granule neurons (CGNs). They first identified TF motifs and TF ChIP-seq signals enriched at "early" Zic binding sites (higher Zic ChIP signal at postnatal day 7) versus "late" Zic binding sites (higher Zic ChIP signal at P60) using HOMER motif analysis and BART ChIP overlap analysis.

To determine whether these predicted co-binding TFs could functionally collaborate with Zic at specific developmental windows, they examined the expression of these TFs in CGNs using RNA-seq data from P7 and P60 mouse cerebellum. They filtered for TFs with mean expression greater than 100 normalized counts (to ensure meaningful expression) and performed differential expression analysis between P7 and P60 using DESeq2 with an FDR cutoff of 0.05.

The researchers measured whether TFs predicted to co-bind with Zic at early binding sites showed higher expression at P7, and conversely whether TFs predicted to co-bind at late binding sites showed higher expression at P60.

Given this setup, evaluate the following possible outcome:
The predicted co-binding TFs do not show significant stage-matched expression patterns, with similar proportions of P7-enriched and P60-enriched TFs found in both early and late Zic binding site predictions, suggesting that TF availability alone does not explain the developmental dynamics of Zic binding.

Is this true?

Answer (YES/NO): NO